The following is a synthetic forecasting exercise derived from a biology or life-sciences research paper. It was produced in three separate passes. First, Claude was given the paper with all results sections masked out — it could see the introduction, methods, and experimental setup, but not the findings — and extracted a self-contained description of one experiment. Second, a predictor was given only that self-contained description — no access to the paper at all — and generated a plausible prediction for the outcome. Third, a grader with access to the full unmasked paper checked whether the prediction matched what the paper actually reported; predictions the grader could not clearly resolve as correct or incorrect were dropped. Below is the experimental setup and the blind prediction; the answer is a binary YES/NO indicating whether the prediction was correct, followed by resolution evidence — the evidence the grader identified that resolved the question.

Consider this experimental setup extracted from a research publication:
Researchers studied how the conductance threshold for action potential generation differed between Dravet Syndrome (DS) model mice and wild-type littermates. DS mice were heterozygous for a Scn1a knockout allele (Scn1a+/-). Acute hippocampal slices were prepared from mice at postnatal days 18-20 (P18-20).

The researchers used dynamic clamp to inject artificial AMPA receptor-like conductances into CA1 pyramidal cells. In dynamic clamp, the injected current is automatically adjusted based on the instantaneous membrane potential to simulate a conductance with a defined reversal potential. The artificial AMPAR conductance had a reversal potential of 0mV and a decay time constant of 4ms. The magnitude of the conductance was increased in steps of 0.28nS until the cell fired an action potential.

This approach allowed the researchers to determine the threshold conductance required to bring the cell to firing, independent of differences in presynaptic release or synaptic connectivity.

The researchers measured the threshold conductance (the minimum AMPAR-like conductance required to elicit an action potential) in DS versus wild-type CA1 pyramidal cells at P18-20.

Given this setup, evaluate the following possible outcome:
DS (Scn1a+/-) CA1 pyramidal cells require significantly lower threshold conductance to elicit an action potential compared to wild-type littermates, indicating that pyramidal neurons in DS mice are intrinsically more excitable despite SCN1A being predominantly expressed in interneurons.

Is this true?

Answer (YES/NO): NO